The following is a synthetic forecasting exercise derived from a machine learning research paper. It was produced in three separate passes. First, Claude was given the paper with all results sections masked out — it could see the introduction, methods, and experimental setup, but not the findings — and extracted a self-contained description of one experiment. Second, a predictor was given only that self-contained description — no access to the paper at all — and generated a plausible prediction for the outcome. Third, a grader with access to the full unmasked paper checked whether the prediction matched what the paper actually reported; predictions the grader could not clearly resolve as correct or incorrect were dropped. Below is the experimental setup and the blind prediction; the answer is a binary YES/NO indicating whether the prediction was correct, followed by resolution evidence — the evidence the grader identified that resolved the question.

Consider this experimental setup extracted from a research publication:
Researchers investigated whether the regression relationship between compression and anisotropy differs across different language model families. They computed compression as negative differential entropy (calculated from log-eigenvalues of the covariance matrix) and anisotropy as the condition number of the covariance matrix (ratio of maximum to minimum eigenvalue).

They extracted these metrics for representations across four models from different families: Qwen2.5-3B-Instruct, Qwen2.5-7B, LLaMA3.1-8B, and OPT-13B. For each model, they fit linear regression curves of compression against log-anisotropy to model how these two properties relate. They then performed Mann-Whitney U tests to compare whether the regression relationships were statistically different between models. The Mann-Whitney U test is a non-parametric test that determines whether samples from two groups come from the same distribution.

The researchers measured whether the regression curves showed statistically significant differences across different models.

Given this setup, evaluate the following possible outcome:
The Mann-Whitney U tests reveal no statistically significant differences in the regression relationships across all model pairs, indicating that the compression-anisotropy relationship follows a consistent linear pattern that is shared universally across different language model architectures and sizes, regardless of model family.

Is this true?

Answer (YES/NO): NO